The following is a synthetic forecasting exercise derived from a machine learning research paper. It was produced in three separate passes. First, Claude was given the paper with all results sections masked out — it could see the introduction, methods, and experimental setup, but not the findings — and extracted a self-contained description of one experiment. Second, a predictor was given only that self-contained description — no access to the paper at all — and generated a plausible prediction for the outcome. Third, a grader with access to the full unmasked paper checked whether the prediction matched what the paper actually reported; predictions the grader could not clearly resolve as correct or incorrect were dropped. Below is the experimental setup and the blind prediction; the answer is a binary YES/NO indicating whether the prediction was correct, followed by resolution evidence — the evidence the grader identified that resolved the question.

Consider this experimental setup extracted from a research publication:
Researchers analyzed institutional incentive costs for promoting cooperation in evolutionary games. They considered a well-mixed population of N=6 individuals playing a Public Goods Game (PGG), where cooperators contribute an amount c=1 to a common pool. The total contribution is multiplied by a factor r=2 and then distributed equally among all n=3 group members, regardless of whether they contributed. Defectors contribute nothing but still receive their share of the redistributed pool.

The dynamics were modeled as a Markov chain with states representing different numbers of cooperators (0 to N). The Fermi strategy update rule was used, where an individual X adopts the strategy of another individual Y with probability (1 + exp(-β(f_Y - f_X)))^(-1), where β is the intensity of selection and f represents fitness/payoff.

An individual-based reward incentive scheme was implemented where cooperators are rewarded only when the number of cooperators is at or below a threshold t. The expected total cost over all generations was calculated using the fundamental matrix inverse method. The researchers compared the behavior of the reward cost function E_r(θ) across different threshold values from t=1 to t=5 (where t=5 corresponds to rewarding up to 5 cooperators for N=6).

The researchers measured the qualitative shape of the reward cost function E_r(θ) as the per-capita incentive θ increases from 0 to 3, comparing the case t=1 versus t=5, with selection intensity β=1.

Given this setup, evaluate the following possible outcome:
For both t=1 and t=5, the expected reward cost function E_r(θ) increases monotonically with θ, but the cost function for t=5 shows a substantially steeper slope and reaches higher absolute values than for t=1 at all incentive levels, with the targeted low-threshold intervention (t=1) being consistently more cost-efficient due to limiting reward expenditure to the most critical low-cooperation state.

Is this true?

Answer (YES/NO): NO